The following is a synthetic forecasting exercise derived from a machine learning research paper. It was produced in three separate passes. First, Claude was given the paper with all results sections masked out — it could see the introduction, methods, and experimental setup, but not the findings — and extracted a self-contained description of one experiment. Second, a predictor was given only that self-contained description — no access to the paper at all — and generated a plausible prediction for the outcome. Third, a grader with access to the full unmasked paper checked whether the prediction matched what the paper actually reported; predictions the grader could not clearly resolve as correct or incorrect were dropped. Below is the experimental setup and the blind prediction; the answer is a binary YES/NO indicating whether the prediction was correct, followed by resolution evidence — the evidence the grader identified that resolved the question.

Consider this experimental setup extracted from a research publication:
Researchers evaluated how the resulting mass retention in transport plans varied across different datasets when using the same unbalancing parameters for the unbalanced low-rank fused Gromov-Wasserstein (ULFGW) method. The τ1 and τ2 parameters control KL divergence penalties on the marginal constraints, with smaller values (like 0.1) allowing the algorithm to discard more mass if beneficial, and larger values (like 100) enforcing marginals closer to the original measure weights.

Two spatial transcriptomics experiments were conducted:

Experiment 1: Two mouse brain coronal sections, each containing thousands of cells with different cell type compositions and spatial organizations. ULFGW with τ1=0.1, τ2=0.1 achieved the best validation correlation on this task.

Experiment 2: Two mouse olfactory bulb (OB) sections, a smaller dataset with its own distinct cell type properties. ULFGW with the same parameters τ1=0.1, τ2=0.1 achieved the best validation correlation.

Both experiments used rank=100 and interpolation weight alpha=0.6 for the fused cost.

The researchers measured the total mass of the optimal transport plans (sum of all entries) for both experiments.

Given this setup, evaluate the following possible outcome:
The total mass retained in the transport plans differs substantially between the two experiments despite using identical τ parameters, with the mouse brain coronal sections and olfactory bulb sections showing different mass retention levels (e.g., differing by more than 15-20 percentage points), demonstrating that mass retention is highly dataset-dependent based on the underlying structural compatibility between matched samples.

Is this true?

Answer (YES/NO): NO